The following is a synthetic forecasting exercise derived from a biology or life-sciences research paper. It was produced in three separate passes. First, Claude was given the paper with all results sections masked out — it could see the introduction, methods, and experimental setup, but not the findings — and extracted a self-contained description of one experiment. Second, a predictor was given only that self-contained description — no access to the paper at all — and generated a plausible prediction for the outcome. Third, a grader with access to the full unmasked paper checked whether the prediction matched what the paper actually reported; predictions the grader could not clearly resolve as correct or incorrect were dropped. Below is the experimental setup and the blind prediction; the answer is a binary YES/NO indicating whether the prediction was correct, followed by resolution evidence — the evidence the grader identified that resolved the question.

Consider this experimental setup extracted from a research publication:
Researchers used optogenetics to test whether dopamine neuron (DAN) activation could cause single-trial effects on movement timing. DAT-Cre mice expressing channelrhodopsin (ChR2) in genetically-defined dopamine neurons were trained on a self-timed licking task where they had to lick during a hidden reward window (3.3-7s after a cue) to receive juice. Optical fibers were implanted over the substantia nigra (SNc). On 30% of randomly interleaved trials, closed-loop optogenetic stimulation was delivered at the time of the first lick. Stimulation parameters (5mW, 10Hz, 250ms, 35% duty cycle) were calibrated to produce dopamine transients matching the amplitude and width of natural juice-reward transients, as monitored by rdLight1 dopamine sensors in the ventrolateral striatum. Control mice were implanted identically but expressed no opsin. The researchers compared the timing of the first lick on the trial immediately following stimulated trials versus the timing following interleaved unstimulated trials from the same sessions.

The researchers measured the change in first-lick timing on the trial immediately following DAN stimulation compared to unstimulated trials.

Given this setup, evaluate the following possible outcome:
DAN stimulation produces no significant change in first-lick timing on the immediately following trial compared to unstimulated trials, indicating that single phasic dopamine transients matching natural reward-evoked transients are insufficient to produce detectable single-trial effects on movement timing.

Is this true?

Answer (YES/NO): NO